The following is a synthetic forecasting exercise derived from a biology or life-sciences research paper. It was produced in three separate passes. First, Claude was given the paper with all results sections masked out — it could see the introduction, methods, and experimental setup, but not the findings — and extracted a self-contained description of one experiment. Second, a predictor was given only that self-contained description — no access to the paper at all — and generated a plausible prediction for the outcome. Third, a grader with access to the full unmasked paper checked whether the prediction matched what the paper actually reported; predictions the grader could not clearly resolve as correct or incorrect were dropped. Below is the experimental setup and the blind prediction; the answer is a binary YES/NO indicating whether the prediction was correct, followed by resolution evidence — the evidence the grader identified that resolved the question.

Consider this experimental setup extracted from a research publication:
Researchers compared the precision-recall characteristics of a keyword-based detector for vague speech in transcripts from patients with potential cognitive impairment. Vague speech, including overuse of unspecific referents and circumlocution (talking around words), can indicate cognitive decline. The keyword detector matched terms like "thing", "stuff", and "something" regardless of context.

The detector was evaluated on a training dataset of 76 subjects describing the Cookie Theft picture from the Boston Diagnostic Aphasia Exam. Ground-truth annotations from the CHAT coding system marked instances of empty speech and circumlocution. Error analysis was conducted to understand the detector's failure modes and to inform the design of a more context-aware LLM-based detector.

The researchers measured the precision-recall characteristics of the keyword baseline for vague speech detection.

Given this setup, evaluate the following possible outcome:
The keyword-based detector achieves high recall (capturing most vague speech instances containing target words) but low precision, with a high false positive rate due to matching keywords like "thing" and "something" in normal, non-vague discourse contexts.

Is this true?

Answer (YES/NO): YES